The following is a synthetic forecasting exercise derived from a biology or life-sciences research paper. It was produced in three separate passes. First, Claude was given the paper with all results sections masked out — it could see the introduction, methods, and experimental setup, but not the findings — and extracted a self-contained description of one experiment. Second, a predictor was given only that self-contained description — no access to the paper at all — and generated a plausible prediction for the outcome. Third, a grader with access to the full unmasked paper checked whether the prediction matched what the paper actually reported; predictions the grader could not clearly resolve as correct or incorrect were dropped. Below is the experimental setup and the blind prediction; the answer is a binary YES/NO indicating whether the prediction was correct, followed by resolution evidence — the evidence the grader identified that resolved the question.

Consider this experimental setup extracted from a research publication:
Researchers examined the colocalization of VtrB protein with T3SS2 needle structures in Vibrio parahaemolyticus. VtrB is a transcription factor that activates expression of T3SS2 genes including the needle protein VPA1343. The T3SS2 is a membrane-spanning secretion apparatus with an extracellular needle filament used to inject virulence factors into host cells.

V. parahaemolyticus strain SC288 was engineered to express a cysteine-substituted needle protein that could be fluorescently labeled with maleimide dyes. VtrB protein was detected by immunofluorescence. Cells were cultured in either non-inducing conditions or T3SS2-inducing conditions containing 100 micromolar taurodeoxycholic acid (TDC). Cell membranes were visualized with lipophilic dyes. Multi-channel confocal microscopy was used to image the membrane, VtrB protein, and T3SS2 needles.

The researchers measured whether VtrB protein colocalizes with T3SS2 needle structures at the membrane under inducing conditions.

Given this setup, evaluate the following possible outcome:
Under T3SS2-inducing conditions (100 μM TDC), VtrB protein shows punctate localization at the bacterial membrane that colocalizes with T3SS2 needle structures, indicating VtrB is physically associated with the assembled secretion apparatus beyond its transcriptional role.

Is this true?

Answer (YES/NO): NO